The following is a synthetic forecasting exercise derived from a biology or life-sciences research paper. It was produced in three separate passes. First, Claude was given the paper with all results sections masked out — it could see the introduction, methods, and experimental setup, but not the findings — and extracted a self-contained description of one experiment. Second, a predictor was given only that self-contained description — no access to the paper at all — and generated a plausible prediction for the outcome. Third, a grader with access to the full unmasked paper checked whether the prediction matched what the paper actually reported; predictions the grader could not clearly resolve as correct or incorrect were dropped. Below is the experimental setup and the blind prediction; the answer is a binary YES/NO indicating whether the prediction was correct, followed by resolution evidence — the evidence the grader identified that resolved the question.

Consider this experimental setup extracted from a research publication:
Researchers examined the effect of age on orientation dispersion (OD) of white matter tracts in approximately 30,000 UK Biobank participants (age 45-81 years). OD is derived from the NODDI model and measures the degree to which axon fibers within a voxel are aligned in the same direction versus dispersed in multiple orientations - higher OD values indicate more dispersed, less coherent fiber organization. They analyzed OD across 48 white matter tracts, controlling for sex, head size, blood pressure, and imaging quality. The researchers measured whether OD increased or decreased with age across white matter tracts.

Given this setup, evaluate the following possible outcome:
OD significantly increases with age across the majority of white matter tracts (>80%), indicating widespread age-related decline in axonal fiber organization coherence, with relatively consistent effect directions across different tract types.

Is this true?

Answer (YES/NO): NO